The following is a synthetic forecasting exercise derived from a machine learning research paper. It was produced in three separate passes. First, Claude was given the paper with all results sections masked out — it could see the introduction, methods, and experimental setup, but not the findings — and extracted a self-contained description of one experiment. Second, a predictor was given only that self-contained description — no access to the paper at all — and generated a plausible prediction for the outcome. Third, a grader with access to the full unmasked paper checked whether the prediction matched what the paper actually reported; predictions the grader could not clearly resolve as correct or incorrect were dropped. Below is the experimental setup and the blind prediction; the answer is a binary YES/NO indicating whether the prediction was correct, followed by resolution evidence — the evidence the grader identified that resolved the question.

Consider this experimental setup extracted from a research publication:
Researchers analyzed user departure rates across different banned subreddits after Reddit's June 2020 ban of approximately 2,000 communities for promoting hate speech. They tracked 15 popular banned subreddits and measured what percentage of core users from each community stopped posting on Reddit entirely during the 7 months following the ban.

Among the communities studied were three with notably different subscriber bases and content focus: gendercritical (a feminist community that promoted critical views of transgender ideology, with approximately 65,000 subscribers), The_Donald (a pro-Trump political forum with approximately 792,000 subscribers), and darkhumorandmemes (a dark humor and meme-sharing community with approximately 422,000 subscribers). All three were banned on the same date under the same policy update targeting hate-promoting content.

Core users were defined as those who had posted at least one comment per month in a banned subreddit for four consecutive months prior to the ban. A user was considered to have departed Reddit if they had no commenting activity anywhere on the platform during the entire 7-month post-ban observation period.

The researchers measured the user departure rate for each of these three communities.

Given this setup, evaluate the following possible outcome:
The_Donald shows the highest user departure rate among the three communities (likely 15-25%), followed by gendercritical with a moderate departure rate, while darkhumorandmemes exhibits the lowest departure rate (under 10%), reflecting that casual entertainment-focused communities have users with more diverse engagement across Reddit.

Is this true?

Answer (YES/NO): NO